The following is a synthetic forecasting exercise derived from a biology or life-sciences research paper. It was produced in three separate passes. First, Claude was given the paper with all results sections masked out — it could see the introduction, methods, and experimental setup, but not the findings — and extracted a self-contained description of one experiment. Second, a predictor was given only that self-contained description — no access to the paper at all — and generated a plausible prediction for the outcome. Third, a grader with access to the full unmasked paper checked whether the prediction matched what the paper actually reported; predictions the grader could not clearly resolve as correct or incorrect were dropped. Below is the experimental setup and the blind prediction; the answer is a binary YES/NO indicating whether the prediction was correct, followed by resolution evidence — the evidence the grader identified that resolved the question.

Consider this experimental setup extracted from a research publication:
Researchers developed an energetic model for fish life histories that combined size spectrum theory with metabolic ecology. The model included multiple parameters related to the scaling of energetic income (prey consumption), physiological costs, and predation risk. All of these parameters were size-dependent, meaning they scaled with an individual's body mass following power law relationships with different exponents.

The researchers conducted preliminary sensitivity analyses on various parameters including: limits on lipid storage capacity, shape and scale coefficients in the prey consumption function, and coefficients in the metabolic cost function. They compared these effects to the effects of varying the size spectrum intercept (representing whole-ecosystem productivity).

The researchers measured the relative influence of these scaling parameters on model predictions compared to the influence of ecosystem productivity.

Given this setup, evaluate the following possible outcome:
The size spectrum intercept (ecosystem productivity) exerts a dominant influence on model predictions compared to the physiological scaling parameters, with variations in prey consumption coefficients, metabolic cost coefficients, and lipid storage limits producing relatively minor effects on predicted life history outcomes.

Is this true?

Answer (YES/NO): YES